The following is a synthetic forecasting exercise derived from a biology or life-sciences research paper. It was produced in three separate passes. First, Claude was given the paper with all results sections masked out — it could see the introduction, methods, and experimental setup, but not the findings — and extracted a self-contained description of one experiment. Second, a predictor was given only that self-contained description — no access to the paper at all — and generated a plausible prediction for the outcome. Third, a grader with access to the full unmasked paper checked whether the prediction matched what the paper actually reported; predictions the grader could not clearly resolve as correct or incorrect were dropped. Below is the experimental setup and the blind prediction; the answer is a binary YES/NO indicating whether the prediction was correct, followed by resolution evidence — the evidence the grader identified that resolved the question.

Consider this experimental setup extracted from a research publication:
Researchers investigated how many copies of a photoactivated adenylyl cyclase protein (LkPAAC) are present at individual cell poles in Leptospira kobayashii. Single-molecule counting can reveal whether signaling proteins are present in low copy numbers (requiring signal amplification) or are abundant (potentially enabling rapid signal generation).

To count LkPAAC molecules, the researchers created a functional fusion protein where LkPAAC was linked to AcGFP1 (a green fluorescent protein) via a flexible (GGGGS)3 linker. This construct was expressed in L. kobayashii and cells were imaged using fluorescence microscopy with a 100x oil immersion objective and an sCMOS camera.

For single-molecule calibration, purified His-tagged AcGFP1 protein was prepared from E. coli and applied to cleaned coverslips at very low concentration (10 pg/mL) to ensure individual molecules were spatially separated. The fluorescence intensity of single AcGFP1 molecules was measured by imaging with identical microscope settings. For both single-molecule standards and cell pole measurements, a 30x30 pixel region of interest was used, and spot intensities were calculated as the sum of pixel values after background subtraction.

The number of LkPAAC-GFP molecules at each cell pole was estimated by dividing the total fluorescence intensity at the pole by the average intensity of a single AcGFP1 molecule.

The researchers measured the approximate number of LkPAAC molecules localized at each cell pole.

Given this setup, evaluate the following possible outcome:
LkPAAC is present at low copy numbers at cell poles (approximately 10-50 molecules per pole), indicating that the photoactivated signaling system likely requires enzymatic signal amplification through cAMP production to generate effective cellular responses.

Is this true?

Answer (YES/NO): NO